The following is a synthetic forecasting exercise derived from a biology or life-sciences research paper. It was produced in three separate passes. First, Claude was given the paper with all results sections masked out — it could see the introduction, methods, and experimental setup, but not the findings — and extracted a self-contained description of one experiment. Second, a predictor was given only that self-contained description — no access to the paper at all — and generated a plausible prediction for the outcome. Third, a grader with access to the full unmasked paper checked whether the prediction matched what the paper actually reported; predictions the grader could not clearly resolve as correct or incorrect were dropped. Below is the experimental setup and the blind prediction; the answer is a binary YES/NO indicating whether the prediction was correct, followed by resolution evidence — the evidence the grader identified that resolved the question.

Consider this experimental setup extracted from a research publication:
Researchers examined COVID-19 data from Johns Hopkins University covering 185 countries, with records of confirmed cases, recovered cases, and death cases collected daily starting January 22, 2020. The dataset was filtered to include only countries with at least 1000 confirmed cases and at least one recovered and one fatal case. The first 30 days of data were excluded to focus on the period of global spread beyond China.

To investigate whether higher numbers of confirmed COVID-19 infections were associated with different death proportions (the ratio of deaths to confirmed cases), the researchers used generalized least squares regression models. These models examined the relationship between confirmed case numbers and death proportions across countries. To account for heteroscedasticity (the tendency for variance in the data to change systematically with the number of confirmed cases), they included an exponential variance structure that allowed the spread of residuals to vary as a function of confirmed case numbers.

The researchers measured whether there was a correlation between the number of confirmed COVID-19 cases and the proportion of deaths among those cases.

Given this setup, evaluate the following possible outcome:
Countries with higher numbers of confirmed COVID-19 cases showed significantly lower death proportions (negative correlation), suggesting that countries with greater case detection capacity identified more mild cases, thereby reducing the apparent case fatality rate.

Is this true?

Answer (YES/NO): NO